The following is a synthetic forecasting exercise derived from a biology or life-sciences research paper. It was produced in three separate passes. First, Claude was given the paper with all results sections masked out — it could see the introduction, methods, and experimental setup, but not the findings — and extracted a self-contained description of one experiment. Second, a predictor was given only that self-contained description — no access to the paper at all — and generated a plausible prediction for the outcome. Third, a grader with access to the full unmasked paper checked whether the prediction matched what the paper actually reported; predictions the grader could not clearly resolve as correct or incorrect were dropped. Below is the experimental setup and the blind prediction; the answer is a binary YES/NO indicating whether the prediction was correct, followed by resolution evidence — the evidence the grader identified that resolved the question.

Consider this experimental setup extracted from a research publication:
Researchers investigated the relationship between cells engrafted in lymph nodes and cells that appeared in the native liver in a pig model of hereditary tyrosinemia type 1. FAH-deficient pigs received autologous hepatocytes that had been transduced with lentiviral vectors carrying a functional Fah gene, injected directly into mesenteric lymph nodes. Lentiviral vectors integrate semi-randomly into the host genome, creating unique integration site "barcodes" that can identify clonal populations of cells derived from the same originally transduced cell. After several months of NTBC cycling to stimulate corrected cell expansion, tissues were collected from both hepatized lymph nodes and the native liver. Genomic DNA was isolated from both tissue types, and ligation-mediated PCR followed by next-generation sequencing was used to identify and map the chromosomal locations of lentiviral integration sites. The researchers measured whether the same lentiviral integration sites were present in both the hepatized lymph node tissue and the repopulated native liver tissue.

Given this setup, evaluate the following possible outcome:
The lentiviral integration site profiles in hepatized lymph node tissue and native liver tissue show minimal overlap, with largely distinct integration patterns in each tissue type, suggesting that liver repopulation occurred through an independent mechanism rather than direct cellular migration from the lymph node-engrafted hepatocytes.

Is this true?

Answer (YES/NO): NO